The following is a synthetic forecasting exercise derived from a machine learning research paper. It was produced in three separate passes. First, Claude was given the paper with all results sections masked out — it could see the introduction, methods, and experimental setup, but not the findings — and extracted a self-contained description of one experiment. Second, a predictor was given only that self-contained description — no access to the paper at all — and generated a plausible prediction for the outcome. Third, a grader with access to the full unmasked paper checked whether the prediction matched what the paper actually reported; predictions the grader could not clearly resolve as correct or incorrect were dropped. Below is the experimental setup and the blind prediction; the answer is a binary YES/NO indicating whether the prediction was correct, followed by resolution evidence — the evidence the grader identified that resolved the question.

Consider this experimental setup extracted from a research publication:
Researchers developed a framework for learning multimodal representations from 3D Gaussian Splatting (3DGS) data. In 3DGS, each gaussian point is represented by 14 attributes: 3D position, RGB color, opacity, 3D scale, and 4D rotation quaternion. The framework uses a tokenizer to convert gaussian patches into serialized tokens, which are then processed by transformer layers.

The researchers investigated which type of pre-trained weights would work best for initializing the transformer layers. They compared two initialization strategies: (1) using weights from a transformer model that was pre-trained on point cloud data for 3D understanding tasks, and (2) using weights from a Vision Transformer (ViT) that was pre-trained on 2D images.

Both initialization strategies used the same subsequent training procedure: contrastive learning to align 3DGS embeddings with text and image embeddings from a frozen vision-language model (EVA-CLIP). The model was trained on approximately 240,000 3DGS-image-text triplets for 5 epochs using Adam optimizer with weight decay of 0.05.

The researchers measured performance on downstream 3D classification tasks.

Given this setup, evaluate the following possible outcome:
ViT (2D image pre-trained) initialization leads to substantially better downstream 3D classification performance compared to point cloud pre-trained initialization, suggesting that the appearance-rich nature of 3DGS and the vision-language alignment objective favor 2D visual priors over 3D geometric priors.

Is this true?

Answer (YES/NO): NO